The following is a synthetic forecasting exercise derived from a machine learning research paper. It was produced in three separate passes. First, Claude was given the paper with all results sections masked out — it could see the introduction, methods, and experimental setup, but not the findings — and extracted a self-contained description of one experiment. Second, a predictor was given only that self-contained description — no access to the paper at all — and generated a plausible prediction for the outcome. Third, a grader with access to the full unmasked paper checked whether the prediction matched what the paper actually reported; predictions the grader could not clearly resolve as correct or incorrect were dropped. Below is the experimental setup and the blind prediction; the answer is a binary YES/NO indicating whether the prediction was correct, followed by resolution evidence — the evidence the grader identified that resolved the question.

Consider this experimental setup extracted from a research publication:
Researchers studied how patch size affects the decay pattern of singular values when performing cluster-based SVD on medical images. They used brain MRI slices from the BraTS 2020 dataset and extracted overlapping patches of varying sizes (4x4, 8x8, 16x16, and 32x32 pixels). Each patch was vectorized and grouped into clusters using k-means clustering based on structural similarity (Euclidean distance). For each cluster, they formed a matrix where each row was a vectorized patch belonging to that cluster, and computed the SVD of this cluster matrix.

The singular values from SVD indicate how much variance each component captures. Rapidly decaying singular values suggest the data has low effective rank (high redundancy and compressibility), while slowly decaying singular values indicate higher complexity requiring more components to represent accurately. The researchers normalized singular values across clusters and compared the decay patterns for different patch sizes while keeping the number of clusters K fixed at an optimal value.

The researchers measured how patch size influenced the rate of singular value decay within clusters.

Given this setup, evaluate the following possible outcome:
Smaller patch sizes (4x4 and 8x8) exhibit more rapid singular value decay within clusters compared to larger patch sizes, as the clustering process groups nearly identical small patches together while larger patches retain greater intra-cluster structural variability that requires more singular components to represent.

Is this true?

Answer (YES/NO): YES